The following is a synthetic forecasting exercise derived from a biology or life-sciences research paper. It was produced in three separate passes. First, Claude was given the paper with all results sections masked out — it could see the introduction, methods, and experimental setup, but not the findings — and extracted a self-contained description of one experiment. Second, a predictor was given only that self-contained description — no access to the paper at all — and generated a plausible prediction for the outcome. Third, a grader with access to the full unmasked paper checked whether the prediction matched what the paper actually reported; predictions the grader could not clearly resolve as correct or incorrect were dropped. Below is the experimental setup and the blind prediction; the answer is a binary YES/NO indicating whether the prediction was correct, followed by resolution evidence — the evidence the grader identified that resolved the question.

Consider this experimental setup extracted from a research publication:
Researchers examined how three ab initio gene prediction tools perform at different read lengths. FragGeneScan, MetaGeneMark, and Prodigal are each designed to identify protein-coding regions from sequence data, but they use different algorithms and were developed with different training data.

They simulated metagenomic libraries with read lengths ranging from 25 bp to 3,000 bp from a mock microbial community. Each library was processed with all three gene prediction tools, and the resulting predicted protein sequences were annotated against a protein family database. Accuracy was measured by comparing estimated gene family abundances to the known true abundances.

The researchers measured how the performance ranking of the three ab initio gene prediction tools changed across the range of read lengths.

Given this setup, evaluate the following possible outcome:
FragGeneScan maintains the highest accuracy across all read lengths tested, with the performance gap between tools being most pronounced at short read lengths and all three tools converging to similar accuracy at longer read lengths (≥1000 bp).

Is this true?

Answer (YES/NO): NO